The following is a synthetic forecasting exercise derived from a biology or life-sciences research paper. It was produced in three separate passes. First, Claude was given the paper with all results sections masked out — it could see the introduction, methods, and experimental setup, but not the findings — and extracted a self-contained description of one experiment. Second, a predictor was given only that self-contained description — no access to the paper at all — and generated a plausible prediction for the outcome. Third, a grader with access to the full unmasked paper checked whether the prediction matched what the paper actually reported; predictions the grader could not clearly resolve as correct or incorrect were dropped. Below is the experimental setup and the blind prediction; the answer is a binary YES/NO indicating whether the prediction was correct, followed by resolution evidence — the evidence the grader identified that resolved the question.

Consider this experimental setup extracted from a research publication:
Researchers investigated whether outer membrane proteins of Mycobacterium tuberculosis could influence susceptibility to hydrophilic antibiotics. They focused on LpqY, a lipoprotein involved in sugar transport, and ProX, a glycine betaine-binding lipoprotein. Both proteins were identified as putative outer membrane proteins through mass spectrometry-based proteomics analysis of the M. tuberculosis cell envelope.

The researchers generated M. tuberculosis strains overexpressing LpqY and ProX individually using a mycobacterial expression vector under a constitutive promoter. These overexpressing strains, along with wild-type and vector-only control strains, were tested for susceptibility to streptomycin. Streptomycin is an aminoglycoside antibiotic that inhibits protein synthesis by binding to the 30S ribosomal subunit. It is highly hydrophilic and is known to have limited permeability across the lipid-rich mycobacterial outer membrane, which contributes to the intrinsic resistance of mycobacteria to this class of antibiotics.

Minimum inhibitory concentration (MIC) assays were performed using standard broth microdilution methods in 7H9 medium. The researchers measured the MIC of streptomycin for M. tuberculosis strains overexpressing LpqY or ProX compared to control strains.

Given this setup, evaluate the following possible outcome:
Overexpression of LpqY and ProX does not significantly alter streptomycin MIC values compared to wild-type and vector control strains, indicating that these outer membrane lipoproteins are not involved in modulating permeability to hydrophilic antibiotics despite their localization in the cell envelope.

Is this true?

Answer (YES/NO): NO